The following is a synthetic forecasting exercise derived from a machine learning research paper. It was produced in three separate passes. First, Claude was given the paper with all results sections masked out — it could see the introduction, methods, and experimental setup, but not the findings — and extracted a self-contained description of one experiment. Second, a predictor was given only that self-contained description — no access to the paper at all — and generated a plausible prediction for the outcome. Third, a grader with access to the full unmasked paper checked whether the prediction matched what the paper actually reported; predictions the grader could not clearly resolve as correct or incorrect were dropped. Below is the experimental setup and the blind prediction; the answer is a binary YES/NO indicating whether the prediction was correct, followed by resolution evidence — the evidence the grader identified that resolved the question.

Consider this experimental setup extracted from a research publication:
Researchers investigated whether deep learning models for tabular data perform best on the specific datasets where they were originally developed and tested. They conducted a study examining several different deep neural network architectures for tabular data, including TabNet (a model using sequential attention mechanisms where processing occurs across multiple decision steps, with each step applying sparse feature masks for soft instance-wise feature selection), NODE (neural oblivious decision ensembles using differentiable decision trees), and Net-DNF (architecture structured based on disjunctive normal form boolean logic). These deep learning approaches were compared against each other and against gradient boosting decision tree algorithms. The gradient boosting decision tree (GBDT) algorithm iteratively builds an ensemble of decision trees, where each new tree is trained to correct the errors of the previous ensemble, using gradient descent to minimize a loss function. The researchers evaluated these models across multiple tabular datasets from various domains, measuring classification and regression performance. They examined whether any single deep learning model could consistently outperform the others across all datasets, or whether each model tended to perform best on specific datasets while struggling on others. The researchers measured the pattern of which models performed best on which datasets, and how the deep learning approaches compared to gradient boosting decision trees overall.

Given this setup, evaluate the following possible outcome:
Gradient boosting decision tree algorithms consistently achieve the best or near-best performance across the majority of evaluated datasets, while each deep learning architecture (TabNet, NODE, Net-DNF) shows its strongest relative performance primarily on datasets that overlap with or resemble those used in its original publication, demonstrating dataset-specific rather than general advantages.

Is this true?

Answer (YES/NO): YES